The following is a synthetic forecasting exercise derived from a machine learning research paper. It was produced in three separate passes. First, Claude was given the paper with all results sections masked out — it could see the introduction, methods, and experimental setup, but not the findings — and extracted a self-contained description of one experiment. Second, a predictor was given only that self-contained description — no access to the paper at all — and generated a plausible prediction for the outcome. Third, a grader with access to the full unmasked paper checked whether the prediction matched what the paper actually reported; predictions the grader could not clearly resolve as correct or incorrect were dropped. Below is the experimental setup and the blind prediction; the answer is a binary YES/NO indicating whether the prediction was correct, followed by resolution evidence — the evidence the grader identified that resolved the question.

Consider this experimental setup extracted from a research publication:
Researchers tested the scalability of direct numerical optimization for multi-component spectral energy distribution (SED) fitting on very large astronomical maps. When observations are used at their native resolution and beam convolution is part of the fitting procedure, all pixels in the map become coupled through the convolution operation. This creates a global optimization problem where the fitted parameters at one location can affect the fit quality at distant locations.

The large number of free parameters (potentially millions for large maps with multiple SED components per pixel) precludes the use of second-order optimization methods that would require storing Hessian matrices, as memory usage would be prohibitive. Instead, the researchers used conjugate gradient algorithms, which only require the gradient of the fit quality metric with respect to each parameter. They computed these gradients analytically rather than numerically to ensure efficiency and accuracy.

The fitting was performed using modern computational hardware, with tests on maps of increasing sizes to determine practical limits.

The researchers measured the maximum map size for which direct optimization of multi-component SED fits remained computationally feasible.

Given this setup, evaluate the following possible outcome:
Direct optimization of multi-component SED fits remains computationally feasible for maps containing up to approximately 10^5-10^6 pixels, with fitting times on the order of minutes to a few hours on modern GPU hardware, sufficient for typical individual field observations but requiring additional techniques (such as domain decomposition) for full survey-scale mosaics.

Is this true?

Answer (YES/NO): NO